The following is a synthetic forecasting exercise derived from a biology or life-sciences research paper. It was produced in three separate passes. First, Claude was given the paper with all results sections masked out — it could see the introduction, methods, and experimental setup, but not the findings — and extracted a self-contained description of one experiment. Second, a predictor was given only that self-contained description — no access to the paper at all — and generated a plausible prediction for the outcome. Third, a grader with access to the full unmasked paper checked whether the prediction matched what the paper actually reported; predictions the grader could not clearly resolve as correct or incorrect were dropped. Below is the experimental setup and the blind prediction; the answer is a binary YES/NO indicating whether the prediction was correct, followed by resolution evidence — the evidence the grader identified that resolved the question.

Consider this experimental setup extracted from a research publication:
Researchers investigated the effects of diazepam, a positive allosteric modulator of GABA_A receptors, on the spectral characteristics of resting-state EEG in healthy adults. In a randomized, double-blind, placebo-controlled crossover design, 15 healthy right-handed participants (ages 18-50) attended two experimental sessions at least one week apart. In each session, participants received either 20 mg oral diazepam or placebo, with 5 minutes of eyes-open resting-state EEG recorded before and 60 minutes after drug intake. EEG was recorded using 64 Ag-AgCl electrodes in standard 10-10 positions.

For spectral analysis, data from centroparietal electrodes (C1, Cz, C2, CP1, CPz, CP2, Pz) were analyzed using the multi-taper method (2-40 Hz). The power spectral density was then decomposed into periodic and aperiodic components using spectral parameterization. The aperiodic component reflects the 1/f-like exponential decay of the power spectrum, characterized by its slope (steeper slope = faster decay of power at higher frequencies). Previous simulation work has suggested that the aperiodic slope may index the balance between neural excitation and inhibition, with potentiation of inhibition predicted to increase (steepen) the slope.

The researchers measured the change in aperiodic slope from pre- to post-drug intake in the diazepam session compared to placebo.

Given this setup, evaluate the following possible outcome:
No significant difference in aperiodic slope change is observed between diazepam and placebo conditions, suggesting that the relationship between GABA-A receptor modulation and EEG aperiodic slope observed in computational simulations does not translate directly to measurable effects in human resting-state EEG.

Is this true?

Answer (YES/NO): NO